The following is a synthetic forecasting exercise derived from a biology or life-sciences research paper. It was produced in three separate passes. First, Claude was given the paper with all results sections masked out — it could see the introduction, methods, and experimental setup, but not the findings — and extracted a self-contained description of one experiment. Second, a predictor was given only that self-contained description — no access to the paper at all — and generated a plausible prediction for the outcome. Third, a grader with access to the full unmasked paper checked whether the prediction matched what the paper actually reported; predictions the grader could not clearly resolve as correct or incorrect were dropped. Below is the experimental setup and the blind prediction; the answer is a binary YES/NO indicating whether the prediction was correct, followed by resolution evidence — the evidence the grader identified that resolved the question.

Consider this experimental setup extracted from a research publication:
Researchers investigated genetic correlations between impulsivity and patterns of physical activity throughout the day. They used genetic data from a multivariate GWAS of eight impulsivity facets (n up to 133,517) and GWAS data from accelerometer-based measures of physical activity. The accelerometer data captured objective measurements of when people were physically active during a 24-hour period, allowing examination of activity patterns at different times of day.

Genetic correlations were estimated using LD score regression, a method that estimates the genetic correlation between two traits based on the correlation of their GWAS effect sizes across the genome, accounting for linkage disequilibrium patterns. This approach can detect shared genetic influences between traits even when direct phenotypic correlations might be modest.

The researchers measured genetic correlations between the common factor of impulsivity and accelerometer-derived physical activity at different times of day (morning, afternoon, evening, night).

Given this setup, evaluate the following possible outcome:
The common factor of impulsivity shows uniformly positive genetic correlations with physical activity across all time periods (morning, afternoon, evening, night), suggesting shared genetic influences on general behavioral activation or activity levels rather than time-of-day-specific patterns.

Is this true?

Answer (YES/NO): NO